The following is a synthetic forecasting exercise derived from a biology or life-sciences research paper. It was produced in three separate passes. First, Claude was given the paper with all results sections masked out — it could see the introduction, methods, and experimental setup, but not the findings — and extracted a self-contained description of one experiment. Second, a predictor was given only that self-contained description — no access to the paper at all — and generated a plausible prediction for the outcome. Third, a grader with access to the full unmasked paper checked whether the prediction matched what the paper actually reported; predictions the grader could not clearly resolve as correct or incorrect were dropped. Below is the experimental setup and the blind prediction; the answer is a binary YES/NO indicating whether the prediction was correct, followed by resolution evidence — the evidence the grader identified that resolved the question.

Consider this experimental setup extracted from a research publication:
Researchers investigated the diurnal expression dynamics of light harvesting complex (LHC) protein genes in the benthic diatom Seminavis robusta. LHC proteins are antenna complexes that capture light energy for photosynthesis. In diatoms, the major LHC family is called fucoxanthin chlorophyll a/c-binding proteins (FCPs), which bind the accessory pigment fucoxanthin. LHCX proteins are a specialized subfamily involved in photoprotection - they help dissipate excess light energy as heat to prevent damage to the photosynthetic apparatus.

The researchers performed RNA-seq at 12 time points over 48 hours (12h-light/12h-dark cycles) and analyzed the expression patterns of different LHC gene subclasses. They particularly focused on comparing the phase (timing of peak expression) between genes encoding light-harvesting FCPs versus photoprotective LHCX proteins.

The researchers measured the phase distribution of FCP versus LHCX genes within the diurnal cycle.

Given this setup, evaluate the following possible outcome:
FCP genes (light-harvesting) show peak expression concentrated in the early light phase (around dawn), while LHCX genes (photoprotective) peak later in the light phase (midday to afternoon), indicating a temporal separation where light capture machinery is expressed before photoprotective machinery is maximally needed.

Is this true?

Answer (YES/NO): NO